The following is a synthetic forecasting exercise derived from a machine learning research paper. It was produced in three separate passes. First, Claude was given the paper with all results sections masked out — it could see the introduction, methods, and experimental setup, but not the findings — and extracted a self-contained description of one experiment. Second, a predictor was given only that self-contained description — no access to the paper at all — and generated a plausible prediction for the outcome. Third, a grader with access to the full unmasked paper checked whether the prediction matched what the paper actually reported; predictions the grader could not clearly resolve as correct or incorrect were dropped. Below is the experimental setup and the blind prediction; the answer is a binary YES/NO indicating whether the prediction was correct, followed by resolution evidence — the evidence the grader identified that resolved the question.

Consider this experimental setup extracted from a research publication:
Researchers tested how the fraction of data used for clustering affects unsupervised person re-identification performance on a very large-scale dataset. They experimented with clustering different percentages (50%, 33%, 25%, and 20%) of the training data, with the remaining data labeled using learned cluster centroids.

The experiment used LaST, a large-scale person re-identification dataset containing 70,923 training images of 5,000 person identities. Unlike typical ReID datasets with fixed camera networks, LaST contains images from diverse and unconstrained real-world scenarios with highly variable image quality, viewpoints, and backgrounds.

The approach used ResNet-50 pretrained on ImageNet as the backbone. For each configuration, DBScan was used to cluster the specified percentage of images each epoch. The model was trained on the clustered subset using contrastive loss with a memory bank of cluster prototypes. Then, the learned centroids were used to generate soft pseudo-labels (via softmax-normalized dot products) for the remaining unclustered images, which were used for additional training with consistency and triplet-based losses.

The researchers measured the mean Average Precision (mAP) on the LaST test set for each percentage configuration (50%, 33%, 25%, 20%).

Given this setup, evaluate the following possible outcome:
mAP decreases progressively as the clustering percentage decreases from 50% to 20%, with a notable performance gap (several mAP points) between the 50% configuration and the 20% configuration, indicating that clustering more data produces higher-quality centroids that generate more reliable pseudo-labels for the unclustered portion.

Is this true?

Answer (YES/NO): NO